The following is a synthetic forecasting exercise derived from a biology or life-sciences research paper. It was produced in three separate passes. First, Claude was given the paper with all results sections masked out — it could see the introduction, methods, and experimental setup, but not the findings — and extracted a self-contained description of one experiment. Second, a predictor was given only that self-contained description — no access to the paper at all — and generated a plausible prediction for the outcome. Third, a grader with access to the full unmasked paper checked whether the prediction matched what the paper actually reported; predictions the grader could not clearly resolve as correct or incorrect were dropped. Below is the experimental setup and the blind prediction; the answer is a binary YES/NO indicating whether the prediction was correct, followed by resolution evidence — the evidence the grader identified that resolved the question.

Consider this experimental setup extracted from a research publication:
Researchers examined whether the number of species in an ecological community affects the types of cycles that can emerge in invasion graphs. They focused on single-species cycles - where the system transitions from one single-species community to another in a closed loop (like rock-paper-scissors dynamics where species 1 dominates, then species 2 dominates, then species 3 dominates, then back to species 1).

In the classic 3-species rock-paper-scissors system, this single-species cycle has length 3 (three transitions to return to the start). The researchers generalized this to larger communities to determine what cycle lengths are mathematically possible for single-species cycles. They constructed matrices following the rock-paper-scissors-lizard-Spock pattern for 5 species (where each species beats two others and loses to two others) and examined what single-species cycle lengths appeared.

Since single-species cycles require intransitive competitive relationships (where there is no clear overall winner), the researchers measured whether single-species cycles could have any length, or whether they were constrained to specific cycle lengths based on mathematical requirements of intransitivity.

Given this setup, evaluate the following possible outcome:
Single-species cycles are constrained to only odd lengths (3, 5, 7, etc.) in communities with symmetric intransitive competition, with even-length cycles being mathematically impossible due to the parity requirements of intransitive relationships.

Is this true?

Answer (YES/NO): YES